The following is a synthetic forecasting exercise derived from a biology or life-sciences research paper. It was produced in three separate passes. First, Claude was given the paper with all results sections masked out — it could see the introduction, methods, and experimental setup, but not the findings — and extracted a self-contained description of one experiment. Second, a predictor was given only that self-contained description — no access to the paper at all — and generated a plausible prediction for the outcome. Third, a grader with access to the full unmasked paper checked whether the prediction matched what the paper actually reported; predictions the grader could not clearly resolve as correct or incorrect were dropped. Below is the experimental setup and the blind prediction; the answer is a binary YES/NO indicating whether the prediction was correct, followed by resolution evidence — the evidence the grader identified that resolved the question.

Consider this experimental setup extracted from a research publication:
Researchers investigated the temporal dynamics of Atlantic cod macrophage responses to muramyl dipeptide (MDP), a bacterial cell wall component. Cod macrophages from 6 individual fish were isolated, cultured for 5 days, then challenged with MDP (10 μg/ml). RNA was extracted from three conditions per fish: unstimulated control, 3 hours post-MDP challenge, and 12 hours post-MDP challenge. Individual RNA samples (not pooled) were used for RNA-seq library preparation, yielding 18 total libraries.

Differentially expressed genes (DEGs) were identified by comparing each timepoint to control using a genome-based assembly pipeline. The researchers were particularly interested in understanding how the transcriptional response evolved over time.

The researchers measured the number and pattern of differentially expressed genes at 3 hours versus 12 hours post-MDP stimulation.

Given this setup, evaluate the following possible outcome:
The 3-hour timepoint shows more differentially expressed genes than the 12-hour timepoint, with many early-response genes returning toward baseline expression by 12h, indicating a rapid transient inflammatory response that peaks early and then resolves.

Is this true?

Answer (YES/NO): NO